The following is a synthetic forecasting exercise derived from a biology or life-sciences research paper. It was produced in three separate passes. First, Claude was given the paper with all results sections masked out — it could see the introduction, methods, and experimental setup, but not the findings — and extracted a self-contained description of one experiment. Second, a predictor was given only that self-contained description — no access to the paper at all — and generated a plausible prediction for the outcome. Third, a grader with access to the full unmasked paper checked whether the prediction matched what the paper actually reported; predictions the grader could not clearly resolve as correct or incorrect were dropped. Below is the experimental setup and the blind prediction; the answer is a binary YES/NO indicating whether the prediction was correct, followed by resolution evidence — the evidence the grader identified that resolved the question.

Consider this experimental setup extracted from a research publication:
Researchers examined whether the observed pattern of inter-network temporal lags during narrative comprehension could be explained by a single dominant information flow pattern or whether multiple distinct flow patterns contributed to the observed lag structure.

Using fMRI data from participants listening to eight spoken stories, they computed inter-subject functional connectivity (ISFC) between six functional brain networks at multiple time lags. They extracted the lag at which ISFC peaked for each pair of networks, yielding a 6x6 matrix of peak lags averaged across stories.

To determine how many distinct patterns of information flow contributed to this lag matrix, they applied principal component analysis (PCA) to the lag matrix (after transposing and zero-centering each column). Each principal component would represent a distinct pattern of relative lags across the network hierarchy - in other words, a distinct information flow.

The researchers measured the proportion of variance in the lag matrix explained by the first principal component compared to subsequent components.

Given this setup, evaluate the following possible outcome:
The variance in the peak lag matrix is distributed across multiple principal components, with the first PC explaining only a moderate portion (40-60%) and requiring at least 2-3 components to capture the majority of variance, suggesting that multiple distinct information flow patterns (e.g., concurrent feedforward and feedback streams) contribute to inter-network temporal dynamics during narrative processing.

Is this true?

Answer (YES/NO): NO